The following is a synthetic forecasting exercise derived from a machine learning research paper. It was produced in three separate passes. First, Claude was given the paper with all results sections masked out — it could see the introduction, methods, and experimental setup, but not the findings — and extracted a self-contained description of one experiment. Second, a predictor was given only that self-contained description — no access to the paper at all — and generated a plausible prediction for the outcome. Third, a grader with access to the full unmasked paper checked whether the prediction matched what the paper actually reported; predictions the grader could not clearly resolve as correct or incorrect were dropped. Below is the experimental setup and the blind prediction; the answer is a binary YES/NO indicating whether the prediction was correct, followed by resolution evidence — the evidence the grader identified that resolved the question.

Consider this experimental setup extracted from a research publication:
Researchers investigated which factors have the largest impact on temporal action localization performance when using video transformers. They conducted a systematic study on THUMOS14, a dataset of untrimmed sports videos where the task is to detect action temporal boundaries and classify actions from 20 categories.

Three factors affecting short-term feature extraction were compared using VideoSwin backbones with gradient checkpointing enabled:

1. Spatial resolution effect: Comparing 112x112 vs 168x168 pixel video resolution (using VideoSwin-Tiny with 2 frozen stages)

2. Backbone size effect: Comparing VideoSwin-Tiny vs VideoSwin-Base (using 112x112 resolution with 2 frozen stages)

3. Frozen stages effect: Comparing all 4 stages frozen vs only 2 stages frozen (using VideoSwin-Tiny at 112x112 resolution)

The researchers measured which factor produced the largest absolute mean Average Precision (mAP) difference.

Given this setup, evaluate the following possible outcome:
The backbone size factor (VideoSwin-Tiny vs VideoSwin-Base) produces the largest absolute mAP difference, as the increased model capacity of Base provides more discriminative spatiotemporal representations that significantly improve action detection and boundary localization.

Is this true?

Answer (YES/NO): NO